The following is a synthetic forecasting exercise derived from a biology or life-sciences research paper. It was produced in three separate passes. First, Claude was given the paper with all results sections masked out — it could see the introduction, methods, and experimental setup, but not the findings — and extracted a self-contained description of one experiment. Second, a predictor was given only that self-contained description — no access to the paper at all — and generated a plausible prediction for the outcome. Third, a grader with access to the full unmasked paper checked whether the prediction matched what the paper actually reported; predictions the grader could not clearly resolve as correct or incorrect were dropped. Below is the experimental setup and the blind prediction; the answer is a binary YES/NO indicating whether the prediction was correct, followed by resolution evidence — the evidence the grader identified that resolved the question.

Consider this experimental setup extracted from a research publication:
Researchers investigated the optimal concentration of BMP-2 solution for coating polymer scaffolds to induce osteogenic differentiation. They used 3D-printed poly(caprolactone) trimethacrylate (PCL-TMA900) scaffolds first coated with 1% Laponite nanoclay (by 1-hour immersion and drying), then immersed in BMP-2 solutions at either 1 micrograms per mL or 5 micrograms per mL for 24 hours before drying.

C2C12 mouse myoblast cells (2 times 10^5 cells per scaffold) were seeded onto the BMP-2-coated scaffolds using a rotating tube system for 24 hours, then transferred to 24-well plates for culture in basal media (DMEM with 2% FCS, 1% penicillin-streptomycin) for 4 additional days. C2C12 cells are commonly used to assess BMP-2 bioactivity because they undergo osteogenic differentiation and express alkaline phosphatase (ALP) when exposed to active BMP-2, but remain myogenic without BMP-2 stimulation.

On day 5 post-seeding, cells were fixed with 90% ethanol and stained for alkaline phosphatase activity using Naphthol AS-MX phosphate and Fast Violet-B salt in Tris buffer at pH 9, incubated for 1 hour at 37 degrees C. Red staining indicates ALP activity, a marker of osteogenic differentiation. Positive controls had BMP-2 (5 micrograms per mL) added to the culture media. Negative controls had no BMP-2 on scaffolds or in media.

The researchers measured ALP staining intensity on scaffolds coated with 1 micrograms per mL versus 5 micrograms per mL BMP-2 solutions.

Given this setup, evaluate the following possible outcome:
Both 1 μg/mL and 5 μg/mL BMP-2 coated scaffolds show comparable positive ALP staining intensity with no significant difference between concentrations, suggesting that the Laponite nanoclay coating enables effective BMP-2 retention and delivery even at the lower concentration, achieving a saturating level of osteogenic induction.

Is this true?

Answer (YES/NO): NO